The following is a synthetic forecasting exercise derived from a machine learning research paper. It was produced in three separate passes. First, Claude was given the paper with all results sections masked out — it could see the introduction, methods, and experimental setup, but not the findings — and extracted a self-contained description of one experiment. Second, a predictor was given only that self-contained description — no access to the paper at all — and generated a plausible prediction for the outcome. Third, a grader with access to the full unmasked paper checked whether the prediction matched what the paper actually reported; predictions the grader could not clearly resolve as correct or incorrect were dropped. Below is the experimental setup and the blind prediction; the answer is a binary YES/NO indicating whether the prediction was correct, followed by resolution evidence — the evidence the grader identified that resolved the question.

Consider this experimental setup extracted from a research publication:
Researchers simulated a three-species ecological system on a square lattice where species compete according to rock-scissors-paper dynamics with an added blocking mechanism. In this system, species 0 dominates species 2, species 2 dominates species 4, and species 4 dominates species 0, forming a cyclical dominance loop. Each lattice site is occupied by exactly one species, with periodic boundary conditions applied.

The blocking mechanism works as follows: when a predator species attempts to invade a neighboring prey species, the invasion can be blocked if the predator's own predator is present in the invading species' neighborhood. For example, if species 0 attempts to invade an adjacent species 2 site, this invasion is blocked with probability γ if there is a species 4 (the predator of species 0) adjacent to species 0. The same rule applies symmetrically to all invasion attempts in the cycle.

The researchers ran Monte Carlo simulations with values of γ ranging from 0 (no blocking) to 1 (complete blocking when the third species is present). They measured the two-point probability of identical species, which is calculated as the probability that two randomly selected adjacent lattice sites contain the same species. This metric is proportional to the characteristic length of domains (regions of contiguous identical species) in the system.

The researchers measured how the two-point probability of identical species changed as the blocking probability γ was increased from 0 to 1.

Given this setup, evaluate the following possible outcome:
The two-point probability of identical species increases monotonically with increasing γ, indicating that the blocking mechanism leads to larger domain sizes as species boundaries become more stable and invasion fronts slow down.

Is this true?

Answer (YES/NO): YES